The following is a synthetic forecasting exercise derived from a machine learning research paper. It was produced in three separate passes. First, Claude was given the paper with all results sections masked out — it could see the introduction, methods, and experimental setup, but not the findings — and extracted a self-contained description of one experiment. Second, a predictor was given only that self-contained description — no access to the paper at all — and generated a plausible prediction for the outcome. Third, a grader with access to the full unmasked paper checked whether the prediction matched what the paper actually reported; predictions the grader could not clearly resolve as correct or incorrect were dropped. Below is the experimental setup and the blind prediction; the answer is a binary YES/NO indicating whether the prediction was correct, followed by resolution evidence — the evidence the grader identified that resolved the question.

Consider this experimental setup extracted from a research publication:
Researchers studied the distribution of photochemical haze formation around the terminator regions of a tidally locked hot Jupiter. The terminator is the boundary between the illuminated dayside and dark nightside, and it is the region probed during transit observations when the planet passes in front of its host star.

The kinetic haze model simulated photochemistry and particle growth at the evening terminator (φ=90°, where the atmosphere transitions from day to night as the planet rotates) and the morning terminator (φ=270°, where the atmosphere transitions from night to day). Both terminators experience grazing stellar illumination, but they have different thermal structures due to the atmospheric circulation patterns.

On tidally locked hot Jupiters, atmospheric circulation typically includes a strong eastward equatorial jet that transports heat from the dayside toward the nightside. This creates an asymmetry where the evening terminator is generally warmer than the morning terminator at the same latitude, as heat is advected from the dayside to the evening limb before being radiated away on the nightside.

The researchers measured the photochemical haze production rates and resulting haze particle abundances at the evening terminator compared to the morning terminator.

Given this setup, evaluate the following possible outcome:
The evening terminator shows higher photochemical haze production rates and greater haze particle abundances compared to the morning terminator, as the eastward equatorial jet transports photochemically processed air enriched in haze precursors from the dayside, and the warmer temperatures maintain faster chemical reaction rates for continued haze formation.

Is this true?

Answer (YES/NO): NO